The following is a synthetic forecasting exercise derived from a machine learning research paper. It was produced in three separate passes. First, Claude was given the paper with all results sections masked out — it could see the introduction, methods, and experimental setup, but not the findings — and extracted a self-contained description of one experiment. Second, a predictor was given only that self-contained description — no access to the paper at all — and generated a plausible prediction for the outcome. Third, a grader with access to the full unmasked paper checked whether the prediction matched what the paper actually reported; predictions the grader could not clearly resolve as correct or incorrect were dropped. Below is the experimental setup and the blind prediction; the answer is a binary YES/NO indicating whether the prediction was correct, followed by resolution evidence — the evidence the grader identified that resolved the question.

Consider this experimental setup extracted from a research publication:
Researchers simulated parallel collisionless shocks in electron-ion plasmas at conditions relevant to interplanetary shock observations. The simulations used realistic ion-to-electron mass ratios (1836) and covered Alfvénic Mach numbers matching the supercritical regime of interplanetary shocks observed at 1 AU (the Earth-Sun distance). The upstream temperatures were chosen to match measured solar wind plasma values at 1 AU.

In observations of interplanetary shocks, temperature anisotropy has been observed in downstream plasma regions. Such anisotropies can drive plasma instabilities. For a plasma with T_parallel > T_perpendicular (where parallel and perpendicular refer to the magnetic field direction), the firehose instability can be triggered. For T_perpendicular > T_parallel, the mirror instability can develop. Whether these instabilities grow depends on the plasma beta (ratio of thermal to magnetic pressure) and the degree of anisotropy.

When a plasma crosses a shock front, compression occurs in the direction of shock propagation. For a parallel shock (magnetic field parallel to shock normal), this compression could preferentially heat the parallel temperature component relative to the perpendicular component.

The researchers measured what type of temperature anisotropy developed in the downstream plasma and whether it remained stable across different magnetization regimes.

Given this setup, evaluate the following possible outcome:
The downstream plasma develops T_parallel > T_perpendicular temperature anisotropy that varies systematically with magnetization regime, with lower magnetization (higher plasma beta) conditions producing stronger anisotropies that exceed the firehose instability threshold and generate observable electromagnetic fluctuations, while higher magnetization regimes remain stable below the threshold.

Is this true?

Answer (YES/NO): NO